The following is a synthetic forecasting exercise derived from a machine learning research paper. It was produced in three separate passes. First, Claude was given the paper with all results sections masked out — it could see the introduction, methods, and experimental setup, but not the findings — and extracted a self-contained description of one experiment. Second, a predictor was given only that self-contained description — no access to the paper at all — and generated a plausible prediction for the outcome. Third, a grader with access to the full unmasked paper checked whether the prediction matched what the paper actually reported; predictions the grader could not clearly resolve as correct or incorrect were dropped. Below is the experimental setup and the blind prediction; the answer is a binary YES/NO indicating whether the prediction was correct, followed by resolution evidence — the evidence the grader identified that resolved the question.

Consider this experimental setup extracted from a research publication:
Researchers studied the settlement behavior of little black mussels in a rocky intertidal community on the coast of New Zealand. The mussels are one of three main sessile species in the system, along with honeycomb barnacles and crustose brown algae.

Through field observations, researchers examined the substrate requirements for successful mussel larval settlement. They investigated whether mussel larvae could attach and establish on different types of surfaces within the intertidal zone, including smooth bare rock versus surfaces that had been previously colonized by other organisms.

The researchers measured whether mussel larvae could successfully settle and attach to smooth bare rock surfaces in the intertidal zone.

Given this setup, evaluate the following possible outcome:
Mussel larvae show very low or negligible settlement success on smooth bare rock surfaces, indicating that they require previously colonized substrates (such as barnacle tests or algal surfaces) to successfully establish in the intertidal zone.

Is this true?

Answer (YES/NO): YES